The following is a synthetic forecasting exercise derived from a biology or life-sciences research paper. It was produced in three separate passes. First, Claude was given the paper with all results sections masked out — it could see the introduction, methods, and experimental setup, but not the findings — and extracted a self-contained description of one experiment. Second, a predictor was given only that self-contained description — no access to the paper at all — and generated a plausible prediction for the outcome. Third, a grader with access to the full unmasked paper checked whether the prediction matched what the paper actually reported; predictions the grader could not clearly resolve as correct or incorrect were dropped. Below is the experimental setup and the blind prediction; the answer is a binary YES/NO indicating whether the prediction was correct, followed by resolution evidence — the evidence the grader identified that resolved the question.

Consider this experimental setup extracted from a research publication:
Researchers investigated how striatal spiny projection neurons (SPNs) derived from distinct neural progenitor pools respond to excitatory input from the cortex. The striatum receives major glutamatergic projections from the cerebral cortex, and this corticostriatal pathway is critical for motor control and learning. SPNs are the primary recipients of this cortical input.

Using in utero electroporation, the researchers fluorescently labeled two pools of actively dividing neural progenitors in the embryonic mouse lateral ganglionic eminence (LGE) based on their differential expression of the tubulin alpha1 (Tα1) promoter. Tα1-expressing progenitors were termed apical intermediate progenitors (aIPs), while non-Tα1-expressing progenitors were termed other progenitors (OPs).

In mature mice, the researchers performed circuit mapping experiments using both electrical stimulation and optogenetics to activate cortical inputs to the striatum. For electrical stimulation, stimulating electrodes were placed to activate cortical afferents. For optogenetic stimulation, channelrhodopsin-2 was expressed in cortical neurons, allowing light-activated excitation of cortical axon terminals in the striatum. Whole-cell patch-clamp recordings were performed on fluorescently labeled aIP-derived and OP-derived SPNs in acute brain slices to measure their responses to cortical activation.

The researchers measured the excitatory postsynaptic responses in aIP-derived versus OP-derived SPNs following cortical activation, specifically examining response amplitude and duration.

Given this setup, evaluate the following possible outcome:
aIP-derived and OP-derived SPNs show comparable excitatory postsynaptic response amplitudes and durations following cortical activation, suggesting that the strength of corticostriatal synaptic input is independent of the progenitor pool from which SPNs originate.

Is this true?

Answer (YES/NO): NO